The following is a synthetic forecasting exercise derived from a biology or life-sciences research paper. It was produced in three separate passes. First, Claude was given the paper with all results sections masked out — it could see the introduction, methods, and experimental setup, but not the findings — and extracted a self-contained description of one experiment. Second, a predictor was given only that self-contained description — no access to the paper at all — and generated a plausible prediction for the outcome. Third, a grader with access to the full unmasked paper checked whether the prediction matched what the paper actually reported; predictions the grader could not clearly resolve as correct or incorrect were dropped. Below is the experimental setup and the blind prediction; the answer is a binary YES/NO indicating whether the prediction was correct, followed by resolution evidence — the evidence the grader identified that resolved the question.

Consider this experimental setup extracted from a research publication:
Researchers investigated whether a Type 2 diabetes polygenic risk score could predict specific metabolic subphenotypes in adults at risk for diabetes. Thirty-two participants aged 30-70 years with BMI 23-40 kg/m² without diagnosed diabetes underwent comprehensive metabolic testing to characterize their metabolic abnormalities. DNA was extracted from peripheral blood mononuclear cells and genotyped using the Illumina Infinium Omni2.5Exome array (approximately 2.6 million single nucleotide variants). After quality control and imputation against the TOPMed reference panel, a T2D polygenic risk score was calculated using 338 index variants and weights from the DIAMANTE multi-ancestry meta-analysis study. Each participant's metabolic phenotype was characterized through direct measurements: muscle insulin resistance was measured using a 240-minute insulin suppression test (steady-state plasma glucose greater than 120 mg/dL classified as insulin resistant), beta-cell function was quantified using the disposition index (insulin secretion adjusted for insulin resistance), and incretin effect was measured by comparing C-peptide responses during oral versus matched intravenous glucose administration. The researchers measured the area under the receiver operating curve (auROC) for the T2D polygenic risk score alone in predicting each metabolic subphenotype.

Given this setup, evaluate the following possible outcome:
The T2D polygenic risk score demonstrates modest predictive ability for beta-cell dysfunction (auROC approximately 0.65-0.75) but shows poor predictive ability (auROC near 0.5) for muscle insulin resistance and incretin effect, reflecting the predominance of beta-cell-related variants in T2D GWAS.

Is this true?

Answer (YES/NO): NO